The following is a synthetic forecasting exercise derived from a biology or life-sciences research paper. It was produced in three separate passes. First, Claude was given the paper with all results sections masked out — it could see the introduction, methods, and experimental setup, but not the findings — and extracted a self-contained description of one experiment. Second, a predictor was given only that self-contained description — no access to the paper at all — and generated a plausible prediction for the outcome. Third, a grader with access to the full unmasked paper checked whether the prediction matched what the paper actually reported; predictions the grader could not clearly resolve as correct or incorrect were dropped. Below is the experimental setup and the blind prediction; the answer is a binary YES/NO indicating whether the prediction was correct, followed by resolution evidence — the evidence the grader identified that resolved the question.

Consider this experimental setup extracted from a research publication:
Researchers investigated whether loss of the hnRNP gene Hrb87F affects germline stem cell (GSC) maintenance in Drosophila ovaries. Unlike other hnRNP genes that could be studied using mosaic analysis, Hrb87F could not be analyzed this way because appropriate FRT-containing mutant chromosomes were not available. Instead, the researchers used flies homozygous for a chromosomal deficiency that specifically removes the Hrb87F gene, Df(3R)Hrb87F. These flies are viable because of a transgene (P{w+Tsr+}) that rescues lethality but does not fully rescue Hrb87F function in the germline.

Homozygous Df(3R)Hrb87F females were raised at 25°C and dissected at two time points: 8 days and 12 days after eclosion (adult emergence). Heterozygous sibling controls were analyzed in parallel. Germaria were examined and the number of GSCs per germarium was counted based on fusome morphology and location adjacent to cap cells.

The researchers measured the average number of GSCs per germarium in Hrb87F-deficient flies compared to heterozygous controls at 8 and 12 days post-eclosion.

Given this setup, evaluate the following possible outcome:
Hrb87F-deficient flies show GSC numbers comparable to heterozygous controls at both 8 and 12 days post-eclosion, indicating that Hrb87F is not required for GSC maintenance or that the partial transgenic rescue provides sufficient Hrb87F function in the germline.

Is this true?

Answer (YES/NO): NO